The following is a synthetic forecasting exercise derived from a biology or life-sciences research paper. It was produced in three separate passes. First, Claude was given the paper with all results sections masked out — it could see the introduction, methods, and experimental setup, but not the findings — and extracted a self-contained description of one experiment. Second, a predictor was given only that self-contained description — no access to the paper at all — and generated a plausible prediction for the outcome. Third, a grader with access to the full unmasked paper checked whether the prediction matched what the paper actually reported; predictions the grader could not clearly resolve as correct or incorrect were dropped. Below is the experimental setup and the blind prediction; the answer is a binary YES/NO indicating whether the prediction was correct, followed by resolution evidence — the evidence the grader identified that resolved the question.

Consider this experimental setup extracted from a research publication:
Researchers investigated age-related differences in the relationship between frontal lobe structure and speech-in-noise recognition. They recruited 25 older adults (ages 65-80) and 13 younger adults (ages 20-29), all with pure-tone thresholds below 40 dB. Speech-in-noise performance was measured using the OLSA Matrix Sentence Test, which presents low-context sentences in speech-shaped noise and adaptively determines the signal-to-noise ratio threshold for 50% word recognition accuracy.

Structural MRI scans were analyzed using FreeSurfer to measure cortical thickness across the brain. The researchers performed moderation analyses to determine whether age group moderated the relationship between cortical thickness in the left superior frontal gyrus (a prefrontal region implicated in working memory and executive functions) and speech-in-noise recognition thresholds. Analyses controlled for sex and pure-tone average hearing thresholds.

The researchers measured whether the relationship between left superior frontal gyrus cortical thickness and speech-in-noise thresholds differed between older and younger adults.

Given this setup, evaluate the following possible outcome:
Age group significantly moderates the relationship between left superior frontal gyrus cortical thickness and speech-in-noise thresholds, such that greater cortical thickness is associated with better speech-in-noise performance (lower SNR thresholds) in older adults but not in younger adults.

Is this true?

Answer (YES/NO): YES